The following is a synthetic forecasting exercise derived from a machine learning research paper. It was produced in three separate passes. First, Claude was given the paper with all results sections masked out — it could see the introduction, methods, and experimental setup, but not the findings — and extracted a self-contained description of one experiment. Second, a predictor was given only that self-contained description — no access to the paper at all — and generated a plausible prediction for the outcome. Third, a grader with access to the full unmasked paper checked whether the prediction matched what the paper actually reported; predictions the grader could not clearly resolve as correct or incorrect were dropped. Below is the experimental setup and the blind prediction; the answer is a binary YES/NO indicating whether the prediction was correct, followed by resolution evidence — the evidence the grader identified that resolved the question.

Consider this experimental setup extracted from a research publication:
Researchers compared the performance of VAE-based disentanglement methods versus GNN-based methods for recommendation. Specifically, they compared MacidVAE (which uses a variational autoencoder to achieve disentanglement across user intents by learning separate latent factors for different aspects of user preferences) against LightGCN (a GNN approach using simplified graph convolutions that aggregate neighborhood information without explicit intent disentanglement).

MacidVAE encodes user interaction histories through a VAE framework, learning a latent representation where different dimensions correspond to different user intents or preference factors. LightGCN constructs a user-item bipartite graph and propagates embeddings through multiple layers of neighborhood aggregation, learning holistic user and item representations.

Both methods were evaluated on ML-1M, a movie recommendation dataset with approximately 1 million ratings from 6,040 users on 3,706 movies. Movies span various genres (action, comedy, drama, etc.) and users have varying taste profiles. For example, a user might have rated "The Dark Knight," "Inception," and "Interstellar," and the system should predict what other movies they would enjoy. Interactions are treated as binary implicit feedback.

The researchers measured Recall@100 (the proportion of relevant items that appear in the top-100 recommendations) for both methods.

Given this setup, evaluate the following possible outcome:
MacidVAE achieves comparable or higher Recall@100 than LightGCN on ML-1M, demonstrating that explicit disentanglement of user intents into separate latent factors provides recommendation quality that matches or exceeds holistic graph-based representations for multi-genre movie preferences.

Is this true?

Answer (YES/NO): NO